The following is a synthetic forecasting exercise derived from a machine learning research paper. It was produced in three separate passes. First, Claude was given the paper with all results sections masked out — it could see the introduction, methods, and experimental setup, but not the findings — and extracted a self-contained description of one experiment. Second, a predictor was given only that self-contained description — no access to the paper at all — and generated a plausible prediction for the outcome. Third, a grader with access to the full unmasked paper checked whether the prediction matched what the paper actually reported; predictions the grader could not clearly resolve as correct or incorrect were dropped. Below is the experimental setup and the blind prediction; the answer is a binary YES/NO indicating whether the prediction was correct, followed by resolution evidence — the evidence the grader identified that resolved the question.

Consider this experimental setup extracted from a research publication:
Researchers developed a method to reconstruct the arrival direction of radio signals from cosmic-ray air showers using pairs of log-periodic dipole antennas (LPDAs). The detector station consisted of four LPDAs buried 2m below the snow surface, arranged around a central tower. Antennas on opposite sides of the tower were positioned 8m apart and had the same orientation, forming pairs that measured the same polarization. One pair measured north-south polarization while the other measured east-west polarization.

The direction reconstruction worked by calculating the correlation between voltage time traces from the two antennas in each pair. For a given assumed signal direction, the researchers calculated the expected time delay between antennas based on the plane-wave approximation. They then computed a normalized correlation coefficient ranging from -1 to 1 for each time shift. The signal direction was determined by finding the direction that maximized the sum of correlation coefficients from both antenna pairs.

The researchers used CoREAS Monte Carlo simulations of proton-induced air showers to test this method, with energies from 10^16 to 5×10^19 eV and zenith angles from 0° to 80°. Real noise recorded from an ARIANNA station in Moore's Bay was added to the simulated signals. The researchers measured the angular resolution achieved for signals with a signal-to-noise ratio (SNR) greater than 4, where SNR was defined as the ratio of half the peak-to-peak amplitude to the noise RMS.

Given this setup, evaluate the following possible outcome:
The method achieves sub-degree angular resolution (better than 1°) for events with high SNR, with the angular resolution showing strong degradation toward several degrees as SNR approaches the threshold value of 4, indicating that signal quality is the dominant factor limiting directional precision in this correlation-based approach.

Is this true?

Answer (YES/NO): NO